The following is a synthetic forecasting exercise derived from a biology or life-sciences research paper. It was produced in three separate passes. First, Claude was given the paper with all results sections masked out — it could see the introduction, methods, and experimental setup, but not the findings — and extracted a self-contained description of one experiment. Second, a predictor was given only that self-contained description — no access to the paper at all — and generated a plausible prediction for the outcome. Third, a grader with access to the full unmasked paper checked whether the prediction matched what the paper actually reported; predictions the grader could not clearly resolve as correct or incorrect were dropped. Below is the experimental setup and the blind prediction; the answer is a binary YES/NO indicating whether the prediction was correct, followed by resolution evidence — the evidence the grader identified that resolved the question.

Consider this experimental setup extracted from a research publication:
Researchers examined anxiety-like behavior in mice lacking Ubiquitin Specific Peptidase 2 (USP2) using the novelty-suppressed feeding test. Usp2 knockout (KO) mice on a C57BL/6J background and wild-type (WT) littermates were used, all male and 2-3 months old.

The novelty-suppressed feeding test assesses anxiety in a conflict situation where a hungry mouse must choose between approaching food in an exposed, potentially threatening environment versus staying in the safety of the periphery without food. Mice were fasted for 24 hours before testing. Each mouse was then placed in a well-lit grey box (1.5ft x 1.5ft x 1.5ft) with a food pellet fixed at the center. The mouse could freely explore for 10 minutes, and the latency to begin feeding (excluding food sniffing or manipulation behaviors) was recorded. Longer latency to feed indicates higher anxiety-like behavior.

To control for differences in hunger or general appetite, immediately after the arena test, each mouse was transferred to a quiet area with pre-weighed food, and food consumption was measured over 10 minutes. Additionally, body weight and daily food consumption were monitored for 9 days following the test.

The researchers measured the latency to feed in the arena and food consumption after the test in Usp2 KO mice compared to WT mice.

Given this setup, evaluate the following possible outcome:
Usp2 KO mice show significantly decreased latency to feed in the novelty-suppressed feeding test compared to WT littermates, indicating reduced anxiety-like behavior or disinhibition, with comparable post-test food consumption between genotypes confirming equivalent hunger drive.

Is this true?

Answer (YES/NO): YES